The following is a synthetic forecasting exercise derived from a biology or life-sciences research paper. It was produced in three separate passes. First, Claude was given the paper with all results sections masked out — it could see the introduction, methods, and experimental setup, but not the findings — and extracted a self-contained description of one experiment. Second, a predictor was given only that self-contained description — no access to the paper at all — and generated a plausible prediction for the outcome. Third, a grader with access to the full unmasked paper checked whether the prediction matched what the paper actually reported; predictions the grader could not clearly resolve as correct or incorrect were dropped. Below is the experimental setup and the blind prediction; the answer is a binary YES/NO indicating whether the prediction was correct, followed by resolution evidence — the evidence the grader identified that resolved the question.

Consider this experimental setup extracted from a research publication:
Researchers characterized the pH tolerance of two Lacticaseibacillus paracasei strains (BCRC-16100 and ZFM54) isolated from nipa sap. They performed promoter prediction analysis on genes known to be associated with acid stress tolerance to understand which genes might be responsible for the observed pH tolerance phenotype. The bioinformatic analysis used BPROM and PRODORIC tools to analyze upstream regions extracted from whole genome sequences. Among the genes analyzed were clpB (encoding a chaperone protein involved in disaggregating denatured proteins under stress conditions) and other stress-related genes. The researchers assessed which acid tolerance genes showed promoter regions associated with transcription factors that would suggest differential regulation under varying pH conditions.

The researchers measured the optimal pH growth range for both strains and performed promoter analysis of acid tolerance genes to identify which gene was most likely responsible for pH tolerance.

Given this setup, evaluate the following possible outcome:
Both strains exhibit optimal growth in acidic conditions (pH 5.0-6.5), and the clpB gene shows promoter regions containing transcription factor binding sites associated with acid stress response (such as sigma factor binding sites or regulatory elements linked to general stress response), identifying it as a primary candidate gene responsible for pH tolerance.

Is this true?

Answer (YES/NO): NO